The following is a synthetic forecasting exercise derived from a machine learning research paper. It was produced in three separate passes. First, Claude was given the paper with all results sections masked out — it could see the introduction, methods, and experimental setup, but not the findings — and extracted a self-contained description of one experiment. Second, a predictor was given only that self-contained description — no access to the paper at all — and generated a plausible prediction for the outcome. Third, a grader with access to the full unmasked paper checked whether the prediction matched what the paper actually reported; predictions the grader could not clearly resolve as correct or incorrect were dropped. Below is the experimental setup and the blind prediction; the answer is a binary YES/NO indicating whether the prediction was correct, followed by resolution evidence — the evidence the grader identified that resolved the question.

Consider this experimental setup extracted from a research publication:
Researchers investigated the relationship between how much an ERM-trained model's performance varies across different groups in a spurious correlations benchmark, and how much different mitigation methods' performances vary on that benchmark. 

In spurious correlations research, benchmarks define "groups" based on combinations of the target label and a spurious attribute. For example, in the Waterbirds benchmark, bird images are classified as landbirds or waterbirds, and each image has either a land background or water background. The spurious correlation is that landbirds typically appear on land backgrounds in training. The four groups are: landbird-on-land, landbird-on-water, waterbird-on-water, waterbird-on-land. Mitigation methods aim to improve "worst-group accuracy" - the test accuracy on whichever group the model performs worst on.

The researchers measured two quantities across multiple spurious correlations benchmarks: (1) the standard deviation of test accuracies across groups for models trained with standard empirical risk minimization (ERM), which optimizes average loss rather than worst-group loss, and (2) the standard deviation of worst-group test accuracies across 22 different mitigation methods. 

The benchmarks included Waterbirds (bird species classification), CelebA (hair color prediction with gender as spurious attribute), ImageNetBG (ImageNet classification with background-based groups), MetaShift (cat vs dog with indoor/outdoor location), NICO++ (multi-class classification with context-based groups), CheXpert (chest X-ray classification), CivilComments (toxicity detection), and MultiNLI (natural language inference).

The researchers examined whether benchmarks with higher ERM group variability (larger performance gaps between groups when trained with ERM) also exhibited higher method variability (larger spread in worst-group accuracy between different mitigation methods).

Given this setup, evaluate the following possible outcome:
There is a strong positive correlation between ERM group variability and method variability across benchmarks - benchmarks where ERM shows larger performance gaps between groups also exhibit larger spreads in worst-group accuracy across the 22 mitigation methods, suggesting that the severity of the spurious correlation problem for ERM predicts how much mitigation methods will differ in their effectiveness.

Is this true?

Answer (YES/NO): YES